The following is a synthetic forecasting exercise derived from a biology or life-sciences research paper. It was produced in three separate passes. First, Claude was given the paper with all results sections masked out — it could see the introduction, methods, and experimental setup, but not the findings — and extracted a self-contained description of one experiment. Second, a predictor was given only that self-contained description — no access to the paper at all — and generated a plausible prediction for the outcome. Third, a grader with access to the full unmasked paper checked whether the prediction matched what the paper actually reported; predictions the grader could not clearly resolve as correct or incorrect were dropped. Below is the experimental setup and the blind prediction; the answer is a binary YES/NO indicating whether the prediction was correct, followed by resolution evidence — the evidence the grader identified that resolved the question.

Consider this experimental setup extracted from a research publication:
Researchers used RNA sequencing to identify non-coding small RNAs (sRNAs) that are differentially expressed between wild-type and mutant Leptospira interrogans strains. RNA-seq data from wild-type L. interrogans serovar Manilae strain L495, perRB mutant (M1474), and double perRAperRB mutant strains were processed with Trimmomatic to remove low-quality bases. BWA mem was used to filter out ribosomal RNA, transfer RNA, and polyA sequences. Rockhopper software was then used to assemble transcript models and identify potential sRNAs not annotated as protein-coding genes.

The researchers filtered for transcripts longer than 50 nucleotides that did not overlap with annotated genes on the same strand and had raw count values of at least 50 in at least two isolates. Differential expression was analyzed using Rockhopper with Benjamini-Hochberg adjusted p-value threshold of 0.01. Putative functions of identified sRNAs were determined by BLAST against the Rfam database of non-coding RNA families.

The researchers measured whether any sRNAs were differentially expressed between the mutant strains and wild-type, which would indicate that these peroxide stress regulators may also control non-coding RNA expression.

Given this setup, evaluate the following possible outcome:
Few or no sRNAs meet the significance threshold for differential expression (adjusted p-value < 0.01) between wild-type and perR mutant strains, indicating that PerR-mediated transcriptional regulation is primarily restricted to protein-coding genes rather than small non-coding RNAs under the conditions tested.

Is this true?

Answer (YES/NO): NO